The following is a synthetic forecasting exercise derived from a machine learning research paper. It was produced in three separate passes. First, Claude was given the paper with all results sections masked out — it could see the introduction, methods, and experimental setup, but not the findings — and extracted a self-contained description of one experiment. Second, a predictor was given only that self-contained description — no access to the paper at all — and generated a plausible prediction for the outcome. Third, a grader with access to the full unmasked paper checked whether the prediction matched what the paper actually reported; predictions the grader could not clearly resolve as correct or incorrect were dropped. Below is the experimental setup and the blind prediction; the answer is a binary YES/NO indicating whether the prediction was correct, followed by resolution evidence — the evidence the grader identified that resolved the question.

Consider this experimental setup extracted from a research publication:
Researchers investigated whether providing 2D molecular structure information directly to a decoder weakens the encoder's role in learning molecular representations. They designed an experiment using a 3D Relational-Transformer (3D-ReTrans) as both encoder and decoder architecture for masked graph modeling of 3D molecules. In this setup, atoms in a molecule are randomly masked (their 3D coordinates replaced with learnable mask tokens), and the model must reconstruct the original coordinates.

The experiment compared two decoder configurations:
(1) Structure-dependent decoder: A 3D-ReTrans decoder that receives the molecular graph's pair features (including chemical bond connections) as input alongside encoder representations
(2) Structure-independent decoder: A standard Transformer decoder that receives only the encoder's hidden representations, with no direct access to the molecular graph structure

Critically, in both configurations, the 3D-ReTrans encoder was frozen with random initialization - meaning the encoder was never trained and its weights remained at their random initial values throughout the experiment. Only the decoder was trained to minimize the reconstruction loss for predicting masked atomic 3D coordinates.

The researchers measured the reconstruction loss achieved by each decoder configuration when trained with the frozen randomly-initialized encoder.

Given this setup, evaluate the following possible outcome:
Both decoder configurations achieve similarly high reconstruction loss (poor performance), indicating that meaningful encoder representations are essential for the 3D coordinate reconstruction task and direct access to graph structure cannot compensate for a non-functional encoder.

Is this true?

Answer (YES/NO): NO